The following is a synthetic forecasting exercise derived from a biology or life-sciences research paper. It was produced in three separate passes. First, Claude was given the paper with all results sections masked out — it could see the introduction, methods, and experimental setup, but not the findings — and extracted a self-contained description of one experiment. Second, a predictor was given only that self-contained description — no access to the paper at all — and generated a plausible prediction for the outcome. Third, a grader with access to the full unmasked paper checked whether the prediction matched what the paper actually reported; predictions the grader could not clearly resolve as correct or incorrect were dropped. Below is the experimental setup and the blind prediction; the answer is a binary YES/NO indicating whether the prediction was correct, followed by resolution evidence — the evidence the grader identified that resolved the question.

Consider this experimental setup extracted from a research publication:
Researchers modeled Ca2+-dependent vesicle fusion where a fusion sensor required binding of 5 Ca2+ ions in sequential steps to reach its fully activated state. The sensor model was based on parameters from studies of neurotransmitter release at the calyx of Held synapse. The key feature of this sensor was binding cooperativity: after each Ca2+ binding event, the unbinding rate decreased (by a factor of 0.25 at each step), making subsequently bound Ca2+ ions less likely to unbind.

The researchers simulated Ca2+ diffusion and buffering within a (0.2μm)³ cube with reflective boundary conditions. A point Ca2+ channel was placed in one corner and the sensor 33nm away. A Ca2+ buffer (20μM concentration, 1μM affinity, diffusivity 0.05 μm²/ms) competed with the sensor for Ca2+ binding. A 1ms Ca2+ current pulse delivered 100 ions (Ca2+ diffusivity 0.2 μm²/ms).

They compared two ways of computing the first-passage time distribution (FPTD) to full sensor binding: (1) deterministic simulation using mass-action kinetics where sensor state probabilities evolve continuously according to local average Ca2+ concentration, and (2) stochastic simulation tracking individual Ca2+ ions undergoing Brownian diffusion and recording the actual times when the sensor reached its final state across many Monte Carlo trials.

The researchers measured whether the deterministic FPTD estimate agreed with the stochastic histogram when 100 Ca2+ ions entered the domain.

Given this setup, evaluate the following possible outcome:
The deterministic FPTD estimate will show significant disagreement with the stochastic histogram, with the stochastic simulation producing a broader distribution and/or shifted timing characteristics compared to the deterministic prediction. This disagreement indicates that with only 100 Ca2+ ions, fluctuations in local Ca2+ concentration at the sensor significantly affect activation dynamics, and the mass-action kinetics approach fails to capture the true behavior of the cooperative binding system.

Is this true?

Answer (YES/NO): NO